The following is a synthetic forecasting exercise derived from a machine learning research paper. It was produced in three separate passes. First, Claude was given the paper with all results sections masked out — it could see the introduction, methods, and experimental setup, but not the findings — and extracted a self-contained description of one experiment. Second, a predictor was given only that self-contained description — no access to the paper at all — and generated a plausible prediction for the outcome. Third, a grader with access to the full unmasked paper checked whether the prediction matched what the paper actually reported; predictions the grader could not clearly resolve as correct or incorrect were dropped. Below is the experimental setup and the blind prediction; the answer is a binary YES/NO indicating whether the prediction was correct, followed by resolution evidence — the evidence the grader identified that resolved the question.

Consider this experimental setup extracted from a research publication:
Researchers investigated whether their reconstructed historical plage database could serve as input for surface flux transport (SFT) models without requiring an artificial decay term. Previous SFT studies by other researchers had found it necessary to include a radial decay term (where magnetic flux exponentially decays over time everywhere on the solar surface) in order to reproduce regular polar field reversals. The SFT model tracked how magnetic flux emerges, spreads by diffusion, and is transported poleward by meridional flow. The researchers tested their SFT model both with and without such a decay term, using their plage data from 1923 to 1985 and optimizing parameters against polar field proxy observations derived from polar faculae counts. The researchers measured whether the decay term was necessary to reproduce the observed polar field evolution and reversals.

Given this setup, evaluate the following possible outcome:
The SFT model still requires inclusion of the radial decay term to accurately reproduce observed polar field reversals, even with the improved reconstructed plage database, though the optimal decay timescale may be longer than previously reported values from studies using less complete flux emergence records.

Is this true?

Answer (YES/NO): NO